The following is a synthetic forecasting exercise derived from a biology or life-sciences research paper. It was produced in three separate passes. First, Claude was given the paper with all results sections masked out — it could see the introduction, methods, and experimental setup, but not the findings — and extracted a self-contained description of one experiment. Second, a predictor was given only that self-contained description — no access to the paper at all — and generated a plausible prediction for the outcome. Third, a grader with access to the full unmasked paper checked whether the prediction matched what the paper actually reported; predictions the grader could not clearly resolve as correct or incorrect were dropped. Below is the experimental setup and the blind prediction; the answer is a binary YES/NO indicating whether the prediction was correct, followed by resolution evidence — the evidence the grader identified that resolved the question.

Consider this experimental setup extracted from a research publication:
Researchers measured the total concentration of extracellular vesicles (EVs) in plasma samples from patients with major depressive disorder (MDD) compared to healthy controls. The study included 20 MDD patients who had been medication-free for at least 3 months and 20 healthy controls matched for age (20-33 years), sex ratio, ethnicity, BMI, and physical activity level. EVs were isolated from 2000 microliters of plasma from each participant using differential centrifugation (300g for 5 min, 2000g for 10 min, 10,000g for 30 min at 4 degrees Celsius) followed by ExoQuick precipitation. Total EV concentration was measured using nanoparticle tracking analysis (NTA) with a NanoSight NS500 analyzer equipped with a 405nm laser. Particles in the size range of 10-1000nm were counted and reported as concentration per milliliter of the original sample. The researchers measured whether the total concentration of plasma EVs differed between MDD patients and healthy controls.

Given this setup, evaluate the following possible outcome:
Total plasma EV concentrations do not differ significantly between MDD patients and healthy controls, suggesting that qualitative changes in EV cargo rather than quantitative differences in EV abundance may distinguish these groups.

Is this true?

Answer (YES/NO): YES